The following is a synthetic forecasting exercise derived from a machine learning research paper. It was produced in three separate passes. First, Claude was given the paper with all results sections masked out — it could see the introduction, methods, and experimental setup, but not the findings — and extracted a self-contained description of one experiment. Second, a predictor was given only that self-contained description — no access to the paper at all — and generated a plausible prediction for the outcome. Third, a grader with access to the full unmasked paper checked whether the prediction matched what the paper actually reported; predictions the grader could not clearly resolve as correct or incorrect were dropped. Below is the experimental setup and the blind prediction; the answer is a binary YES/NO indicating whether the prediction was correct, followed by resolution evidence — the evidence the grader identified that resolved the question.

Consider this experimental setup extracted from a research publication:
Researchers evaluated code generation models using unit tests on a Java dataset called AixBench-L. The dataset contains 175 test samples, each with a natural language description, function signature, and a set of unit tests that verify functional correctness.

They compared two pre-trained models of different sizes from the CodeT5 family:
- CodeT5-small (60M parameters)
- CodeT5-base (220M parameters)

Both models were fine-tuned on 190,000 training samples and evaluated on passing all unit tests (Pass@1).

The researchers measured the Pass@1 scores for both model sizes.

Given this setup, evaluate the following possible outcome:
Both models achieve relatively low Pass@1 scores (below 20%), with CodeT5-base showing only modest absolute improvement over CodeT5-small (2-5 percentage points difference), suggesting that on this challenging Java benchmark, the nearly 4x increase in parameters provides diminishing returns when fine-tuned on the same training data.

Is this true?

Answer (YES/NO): YES